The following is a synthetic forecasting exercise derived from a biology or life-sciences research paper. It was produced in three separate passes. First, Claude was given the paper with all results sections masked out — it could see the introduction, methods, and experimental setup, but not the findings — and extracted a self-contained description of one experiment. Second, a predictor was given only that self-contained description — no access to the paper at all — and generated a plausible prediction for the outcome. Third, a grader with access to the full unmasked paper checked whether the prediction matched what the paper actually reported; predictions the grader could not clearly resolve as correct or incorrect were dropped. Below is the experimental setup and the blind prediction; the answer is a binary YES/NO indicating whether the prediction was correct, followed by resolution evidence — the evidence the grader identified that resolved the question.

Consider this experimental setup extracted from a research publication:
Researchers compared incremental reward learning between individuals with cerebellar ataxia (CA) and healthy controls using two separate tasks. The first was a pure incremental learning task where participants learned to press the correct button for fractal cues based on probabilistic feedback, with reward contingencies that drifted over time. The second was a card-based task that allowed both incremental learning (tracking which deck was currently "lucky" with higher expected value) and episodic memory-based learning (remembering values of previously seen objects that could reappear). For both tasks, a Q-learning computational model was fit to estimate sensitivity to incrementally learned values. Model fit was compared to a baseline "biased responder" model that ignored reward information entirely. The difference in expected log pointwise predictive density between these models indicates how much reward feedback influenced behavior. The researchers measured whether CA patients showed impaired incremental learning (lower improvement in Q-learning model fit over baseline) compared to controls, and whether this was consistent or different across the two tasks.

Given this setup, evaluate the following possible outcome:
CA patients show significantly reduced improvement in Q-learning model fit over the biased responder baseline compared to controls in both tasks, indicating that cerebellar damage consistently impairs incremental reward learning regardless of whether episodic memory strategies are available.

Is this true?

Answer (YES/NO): NO